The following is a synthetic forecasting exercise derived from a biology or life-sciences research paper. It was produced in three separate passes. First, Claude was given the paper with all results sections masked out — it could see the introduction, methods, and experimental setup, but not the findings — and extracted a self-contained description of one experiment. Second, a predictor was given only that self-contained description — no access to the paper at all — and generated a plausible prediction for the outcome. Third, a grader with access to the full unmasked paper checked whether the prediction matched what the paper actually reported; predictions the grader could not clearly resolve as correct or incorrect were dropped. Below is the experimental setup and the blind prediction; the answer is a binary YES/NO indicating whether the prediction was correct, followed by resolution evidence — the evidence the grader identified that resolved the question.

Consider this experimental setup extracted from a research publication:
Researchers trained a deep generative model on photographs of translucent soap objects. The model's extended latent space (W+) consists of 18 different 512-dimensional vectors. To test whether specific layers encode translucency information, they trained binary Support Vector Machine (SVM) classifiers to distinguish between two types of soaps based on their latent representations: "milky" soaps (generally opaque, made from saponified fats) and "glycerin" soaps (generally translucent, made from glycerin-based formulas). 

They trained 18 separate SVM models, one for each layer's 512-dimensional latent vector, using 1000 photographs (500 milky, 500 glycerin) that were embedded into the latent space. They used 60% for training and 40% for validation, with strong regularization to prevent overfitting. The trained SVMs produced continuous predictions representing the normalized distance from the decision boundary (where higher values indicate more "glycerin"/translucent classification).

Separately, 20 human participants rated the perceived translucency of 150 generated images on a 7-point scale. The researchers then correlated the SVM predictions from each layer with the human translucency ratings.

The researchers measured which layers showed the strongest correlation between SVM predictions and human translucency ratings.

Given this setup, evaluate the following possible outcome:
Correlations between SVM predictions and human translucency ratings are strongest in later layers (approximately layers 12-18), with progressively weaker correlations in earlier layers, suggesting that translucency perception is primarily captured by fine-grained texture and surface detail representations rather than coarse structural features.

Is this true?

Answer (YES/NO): NO